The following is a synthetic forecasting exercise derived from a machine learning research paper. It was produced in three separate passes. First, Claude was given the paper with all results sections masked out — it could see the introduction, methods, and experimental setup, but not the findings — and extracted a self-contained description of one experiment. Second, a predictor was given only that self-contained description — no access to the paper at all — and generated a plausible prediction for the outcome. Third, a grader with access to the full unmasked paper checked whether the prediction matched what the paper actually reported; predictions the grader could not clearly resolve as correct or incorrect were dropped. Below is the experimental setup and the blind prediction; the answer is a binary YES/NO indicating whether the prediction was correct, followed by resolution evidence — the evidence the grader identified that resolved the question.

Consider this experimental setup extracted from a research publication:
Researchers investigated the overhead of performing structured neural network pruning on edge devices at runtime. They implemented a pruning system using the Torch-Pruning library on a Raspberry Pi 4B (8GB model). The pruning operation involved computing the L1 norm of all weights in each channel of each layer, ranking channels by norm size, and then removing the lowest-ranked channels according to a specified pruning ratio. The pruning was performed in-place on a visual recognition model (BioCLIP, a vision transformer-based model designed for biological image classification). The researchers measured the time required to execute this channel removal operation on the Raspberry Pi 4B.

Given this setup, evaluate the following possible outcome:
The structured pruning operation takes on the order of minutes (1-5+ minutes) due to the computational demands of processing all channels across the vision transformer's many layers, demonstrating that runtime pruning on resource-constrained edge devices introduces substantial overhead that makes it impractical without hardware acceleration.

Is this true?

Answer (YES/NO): NO